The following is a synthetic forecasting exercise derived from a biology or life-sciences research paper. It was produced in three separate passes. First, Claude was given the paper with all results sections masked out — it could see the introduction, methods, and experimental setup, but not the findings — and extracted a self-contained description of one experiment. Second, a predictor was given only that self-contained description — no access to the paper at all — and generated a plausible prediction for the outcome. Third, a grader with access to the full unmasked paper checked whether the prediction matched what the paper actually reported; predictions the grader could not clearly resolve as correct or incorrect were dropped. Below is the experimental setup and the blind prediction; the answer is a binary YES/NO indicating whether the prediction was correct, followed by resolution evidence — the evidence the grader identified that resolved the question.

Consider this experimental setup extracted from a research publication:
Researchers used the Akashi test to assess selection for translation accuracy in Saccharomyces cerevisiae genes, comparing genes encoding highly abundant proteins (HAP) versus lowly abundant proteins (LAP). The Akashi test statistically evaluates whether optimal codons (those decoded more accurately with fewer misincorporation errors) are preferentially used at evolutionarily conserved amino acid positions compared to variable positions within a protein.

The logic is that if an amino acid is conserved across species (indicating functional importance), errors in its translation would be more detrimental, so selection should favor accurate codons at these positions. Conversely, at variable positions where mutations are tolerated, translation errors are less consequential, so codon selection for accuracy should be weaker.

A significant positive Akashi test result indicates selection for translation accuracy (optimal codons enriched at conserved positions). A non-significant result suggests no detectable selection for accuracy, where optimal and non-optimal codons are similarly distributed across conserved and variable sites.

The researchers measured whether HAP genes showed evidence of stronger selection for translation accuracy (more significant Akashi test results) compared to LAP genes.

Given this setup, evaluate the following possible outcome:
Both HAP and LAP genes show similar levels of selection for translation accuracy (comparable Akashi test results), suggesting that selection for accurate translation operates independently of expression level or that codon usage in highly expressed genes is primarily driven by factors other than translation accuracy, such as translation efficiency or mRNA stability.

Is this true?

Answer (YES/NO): YES